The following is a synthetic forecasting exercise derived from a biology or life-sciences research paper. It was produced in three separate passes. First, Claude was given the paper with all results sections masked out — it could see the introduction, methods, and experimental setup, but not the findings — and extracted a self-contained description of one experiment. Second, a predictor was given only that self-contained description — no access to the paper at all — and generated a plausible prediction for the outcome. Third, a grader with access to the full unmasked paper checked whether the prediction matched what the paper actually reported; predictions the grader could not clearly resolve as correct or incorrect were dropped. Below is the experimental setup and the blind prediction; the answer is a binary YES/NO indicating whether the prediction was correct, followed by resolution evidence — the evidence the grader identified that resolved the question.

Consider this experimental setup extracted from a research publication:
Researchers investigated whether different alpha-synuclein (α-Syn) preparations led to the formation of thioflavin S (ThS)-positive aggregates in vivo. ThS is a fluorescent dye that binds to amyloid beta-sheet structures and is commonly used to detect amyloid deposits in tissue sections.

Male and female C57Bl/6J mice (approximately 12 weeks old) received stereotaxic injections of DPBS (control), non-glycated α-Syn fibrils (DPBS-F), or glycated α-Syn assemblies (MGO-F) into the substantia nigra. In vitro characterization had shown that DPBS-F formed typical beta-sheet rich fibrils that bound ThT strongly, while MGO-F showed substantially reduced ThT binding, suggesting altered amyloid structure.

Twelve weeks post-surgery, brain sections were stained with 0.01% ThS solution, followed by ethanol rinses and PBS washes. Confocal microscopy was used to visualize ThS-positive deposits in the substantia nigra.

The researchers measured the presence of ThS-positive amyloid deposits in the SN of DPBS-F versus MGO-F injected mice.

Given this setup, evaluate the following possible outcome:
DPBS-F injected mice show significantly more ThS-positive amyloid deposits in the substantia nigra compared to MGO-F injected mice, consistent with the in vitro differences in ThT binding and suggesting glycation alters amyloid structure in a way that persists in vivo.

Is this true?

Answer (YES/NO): NO